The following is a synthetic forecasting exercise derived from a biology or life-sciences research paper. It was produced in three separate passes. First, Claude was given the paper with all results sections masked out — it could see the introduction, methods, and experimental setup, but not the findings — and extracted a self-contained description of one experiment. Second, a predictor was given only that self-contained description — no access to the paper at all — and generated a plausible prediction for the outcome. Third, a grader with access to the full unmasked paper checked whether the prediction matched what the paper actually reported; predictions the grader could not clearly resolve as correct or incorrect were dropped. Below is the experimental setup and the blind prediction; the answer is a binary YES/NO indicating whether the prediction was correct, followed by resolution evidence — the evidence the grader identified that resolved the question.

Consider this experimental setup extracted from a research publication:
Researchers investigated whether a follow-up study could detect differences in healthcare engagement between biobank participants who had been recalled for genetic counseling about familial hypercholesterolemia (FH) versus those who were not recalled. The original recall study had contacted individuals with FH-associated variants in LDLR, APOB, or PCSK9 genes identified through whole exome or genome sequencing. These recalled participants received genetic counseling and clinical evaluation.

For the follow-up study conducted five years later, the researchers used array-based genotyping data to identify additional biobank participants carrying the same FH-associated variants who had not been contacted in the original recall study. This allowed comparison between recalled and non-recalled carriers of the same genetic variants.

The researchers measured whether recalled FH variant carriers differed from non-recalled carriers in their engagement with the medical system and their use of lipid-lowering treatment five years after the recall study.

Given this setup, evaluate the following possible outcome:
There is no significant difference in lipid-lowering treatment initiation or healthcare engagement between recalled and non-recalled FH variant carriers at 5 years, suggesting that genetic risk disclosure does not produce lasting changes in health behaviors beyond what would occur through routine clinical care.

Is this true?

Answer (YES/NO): NO